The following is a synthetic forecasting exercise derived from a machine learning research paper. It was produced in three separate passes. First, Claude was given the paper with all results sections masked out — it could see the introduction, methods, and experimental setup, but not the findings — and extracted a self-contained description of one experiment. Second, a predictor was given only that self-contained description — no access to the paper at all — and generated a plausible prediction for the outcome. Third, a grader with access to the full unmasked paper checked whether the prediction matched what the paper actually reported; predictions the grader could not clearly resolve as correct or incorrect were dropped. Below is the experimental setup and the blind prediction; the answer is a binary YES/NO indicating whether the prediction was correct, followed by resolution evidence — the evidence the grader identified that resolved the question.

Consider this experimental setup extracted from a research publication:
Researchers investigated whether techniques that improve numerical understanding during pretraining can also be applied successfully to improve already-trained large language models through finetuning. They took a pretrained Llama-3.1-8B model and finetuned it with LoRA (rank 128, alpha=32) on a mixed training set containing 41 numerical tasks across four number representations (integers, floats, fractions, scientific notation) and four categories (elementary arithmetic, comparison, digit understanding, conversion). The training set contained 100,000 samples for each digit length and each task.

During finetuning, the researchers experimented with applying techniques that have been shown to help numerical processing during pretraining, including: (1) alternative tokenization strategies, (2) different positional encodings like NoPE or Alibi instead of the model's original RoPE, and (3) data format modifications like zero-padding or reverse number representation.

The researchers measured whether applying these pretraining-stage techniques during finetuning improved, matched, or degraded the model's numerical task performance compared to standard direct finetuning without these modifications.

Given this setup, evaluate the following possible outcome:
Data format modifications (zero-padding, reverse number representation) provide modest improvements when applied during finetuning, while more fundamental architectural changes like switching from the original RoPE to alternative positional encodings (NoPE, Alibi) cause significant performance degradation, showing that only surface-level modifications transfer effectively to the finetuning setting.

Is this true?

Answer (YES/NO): NO